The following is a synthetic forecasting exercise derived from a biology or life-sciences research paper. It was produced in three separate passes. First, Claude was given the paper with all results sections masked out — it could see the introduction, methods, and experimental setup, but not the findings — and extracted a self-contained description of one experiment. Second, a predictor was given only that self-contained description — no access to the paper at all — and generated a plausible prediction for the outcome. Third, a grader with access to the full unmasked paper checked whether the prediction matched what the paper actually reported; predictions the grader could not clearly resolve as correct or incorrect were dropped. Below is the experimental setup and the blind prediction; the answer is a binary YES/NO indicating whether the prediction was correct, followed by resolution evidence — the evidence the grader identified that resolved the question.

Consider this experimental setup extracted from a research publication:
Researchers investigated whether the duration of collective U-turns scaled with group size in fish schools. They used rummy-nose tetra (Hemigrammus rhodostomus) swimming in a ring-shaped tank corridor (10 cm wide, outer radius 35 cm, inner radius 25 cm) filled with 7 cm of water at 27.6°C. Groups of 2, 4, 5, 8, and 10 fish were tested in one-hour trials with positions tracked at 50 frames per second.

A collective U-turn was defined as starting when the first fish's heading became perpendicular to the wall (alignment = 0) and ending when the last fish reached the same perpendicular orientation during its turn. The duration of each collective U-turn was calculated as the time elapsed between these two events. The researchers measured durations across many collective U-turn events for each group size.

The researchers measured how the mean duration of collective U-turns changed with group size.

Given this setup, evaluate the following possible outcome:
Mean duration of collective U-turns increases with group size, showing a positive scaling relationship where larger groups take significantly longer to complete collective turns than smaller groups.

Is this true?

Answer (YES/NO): YES